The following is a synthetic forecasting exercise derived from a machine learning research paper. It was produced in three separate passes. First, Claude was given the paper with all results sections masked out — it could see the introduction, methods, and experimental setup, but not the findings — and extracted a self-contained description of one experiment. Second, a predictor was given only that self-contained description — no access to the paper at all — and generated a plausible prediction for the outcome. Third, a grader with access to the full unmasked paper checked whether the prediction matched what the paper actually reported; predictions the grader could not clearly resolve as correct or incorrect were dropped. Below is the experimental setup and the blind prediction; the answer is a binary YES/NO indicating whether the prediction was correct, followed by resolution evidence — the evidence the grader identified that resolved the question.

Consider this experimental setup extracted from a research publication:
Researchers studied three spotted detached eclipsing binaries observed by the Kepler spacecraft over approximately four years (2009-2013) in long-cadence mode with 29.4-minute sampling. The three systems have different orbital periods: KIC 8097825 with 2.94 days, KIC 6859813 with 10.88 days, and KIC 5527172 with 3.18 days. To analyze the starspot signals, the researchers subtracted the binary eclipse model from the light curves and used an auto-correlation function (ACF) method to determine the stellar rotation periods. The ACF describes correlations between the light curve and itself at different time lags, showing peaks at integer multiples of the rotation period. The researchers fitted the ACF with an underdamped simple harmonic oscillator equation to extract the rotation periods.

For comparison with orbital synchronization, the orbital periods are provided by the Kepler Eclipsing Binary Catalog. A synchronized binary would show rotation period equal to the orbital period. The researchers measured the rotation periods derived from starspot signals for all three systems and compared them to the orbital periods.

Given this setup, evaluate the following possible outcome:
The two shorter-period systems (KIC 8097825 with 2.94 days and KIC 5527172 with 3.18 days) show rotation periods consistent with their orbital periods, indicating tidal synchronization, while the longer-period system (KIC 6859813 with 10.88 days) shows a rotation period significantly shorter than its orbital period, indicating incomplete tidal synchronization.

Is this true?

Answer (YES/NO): NO